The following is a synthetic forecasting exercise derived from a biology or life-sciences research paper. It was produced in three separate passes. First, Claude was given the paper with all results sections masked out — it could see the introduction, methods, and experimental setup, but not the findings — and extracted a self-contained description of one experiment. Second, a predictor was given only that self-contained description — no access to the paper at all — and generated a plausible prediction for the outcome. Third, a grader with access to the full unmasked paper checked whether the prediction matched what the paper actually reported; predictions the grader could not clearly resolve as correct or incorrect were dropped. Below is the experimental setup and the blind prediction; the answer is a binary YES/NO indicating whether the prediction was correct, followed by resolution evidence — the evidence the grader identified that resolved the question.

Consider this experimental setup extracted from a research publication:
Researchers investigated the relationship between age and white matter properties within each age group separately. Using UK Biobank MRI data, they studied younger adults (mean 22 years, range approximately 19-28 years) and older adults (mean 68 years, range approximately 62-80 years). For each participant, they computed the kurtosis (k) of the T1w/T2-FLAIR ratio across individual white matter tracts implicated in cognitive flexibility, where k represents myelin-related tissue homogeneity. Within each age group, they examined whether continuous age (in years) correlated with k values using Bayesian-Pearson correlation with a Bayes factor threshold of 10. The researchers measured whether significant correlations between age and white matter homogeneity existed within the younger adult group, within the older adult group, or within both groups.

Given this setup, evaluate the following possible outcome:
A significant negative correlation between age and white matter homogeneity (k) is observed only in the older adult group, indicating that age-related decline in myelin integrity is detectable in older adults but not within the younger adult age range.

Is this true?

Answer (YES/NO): YES